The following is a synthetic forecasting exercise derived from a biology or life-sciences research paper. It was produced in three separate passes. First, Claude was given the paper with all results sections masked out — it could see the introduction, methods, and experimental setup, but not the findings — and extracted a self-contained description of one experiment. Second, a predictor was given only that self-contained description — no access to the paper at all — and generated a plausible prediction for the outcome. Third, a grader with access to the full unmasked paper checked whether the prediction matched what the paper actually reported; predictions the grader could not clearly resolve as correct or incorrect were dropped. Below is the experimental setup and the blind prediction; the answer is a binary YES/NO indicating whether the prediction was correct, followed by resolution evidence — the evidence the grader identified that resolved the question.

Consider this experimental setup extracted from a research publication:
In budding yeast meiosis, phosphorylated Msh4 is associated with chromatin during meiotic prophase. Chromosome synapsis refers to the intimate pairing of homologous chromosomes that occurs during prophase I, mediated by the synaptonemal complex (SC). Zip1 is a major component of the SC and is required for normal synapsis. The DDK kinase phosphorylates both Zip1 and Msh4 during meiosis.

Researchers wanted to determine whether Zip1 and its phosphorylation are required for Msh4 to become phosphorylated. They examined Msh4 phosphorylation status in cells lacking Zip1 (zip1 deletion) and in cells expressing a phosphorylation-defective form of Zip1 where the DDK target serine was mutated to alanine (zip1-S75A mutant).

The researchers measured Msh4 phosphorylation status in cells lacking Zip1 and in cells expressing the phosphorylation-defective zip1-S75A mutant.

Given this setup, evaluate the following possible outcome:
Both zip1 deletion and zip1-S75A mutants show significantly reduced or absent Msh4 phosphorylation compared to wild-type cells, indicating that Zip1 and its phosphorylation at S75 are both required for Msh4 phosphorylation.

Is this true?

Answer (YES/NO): YES